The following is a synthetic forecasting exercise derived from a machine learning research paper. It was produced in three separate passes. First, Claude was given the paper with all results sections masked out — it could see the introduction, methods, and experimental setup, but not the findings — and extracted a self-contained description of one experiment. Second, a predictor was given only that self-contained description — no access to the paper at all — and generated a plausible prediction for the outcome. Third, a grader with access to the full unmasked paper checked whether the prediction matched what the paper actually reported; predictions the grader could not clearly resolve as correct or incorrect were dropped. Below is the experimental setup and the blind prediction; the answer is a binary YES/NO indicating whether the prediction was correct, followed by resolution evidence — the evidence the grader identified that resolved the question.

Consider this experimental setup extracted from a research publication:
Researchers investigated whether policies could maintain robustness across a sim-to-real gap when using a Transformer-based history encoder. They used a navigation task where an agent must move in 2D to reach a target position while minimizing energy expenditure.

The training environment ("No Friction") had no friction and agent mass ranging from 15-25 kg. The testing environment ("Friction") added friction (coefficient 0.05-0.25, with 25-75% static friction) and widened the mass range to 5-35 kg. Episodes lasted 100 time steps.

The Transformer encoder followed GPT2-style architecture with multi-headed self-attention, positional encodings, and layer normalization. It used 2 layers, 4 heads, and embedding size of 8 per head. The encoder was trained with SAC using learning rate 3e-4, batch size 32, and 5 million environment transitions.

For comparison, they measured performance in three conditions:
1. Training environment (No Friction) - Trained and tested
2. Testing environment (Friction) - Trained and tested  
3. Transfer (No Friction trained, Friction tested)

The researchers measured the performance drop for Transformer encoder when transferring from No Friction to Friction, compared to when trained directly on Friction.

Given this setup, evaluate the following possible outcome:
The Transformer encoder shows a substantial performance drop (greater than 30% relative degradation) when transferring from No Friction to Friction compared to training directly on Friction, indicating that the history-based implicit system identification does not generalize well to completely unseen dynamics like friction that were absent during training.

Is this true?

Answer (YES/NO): YES